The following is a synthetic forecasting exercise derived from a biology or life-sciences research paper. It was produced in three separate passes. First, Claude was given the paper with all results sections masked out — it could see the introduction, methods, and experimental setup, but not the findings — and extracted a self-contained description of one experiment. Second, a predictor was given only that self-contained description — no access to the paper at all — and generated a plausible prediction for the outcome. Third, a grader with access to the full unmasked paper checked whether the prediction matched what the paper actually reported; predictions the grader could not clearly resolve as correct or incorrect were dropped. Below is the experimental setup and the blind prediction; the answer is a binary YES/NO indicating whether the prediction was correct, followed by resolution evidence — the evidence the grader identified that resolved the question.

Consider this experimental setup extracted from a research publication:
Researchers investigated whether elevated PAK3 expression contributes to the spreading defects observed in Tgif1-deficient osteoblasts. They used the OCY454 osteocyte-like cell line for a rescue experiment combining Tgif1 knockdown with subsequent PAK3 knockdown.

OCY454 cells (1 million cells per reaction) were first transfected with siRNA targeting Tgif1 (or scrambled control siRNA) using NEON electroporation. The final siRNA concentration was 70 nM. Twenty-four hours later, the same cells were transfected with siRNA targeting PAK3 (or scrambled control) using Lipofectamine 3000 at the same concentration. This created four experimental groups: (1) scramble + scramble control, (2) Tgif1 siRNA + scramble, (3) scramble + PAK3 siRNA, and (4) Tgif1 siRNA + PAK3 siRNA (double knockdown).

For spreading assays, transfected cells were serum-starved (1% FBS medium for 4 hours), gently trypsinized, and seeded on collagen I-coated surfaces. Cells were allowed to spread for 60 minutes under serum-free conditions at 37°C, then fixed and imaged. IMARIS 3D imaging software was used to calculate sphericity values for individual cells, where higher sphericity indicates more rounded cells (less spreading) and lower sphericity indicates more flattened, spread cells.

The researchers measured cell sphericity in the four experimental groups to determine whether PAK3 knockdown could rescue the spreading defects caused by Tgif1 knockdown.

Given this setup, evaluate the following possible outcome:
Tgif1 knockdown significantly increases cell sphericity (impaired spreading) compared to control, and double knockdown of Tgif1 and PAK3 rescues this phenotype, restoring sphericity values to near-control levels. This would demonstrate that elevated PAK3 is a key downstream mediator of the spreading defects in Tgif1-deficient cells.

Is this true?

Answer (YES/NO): YES